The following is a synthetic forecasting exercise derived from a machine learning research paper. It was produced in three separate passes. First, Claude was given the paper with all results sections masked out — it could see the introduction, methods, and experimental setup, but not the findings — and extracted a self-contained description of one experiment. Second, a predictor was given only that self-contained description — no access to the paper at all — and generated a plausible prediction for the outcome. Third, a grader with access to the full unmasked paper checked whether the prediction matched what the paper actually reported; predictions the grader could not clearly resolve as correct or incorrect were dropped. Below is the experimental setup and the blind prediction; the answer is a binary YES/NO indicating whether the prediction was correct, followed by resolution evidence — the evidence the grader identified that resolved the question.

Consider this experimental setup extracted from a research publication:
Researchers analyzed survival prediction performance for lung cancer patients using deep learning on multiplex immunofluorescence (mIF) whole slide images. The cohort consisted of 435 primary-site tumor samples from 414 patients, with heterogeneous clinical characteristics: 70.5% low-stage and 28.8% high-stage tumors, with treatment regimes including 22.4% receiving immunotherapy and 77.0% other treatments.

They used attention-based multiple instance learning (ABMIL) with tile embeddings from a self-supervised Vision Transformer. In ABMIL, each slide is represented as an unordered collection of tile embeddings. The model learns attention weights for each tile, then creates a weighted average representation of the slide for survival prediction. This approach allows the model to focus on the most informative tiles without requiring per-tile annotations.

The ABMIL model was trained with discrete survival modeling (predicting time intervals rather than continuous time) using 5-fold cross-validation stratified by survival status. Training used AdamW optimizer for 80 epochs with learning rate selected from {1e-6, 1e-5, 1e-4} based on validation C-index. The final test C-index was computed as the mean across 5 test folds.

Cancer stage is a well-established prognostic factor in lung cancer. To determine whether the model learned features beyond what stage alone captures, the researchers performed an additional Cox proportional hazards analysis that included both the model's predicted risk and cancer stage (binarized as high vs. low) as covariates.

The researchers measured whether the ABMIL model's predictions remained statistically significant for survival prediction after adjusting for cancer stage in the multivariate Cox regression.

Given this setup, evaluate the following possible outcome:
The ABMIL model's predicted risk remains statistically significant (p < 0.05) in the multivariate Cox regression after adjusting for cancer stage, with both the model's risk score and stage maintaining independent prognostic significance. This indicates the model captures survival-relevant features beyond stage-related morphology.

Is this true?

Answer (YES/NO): NO